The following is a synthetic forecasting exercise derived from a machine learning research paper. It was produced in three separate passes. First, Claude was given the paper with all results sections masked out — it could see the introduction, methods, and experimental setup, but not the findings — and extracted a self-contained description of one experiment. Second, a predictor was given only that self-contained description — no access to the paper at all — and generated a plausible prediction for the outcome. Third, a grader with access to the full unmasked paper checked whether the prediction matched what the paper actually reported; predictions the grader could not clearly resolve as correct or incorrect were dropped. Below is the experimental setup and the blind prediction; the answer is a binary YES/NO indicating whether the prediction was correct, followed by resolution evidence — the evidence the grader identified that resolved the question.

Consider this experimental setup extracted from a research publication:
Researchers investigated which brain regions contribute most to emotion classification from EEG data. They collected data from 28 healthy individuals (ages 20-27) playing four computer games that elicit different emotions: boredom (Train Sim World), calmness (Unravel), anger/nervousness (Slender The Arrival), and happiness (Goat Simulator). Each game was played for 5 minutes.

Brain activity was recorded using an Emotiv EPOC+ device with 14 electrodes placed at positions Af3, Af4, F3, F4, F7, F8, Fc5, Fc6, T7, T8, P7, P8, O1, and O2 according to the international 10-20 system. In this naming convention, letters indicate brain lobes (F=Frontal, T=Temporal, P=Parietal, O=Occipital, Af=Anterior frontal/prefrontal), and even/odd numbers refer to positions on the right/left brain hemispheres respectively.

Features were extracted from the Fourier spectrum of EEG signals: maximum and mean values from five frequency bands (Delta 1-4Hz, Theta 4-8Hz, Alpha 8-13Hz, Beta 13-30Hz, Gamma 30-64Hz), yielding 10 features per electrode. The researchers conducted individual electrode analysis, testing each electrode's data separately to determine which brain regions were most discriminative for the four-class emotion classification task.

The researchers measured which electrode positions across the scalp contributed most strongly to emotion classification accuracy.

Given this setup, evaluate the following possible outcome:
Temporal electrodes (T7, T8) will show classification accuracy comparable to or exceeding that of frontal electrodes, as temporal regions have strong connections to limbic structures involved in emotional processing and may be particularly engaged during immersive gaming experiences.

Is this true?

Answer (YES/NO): NO